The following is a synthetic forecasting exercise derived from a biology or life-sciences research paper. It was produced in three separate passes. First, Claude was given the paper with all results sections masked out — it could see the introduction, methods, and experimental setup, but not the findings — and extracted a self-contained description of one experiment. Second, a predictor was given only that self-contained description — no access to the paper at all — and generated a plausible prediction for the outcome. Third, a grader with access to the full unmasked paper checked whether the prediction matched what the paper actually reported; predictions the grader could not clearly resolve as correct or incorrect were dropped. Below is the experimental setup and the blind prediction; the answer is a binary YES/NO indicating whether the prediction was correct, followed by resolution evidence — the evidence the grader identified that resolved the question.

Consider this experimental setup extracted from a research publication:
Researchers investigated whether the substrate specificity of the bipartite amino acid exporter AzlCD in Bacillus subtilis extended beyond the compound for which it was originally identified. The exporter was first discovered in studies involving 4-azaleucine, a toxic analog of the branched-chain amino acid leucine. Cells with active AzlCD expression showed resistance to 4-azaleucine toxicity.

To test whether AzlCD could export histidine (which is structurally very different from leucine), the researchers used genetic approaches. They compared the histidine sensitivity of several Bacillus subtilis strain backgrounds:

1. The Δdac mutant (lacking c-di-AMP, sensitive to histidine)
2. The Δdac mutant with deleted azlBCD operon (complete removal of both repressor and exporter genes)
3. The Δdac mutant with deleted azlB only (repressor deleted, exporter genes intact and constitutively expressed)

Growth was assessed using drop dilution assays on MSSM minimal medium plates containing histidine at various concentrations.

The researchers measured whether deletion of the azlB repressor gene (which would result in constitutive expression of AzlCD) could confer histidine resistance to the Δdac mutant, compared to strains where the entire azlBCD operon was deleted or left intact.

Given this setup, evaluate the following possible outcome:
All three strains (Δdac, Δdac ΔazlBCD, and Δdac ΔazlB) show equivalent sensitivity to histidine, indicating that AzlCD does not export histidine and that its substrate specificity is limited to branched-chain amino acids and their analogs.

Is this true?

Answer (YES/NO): NO